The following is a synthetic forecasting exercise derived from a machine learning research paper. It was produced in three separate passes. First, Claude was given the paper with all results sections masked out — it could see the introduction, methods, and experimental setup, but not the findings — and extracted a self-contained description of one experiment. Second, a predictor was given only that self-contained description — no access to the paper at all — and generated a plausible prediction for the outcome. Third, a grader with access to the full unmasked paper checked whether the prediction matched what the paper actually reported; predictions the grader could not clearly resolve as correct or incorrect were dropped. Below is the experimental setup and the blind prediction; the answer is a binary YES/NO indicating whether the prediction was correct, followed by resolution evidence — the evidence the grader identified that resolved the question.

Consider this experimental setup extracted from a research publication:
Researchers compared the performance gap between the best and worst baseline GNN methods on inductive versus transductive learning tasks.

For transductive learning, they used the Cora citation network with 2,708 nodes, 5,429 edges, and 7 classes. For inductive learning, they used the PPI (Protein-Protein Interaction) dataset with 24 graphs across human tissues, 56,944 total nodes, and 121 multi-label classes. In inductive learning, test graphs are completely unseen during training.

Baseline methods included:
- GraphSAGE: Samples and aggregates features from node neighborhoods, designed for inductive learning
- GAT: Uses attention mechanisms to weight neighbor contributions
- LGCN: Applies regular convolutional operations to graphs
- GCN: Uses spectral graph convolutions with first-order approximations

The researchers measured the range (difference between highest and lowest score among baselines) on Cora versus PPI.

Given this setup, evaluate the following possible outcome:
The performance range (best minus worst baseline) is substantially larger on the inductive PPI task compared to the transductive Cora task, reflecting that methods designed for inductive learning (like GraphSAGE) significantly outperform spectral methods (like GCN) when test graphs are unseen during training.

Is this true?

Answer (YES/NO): NO